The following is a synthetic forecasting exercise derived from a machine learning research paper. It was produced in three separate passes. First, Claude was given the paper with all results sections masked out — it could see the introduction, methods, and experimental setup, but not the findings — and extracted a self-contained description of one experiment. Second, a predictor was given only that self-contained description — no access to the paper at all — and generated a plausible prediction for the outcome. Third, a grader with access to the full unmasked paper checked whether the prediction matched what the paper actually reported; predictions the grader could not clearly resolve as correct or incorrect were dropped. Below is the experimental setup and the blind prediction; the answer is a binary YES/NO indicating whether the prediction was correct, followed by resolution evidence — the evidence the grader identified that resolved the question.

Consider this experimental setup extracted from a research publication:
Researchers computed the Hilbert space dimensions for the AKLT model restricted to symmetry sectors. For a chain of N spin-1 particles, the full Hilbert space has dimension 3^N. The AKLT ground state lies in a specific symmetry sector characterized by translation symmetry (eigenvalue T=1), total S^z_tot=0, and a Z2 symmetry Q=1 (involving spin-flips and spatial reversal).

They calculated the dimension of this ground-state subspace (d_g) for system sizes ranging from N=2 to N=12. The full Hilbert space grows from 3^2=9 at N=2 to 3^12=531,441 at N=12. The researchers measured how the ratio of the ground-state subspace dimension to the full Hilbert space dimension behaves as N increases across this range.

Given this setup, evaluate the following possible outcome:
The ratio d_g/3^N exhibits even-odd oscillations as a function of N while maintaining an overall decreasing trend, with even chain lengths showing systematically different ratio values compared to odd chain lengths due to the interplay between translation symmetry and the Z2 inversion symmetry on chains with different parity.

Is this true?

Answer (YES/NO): NO